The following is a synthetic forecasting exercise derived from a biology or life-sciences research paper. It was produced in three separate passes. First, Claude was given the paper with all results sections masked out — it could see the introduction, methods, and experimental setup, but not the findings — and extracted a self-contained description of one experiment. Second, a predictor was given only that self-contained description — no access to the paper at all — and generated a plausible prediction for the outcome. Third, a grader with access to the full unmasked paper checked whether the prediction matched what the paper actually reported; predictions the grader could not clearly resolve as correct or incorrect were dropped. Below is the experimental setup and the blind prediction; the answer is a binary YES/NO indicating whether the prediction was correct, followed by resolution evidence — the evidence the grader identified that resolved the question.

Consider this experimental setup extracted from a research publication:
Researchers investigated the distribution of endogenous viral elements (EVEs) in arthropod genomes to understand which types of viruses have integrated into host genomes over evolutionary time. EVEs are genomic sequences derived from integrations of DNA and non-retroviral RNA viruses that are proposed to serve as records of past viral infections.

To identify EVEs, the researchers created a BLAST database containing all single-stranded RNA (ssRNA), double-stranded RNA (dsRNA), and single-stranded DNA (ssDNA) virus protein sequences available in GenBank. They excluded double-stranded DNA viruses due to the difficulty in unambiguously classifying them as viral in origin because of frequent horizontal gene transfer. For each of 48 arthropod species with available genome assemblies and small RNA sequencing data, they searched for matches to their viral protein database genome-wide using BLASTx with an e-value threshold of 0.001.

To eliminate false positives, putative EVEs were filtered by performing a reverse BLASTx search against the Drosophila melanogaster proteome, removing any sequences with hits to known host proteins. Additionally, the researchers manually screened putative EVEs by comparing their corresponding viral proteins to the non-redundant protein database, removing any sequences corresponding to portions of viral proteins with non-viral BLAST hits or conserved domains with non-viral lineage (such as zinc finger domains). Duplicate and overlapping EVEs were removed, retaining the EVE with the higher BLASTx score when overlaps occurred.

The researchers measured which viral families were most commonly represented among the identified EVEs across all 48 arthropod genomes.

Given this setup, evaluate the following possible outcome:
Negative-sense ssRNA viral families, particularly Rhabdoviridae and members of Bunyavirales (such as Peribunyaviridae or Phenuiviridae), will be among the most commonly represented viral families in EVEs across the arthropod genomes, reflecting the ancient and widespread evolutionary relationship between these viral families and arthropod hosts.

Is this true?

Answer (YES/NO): NO